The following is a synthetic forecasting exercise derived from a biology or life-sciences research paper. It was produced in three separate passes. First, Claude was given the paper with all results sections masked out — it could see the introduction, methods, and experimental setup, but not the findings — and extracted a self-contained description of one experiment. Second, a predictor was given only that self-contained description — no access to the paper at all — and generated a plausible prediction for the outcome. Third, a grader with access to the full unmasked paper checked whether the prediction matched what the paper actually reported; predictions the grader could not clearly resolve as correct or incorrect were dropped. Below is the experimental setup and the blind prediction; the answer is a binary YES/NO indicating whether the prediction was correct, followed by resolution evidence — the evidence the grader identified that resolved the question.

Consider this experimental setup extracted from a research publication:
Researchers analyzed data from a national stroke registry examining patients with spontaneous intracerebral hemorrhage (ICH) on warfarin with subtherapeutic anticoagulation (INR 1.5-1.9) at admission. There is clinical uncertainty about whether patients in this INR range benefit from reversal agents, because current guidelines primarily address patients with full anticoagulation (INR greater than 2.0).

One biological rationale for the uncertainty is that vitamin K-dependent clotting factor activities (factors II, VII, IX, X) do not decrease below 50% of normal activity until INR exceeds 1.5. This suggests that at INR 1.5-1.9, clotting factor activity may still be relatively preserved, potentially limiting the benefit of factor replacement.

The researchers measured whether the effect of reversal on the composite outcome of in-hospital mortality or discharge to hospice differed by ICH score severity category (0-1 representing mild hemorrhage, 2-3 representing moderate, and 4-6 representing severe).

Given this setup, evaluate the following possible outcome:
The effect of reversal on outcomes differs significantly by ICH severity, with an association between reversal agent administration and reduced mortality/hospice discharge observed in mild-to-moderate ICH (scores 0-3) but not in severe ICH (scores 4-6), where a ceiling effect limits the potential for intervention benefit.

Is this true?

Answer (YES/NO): NO